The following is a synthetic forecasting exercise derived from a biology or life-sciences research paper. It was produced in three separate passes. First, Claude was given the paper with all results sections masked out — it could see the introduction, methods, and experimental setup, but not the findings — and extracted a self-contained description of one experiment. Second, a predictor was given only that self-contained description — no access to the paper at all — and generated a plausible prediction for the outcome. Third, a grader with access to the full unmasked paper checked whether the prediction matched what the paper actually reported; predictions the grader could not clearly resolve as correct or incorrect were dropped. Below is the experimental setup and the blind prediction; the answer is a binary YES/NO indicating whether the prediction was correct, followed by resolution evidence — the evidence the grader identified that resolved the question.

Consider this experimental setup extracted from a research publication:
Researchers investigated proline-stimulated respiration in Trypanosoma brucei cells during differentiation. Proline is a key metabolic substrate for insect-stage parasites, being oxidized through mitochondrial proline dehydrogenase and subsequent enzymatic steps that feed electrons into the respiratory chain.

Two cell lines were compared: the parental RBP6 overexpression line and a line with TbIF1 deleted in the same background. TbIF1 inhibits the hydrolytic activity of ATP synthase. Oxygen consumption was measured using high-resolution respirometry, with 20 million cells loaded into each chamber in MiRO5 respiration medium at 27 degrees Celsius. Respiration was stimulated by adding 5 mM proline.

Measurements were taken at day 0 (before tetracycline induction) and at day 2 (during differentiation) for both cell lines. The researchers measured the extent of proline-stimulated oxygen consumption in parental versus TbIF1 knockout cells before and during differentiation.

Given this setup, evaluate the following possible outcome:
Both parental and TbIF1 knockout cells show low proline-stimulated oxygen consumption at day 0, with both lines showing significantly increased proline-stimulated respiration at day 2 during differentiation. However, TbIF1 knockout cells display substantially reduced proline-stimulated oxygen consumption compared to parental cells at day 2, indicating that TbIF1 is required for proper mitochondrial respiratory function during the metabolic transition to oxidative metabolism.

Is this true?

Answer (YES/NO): NO